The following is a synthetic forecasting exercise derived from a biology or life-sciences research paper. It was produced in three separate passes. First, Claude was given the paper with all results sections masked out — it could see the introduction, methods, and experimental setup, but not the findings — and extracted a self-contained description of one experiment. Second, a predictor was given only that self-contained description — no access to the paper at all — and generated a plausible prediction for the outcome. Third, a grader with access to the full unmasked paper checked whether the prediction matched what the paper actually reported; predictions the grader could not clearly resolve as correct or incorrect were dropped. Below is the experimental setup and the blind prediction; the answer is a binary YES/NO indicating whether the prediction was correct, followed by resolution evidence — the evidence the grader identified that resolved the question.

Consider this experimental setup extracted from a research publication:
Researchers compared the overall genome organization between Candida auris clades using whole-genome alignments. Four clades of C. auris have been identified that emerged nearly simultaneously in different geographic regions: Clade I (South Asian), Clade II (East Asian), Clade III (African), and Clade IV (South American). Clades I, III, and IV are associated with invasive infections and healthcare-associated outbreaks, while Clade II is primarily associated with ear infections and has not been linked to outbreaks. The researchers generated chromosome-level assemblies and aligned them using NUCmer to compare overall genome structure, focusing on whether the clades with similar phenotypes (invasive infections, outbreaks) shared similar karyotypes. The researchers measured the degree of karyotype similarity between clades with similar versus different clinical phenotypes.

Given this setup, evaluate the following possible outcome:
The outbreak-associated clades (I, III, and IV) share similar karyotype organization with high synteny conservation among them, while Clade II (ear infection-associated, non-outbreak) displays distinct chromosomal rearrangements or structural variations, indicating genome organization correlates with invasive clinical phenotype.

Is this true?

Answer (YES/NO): YES